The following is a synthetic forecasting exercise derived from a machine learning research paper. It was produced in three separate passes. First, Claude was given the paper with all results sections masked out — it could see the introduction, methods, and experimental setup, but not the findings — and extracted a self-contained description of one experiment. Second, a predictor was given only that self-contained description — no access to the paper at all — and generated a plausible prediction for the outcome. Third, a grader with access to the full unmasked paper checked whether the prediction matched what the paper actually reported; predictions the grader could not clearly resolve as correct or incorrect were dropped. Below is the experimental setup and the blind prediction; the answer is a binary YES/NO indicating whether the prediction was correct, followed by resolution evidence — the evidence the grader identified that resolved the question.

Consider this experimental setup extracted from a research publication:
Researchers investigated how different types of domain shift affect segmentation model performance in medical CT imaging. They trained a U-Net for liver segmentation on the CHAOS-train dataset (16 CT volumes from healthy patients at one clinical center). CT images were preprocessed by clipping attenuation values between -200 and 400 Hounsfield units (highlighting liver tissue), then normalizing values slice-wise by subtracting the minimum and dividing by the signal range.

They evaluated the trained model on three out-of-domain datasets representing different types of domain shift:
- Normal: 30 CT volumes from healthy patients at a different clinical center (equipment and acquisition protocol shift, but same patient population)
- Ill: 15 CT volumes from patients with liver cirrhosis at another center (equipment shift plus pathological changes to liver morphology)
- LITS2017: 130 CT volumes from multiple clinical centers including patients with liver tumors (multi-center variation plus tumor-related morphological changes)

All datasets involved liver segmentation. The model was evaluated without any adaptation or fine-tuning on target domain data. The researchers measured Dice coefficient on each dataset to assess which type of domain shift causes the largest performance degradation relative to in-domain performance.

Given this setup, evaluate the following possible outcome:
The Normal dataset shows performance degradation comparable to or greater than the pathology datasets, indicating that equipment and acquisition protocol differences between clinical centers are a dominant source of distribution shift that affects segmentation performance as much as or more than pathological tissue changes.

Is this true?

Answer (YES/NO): NO